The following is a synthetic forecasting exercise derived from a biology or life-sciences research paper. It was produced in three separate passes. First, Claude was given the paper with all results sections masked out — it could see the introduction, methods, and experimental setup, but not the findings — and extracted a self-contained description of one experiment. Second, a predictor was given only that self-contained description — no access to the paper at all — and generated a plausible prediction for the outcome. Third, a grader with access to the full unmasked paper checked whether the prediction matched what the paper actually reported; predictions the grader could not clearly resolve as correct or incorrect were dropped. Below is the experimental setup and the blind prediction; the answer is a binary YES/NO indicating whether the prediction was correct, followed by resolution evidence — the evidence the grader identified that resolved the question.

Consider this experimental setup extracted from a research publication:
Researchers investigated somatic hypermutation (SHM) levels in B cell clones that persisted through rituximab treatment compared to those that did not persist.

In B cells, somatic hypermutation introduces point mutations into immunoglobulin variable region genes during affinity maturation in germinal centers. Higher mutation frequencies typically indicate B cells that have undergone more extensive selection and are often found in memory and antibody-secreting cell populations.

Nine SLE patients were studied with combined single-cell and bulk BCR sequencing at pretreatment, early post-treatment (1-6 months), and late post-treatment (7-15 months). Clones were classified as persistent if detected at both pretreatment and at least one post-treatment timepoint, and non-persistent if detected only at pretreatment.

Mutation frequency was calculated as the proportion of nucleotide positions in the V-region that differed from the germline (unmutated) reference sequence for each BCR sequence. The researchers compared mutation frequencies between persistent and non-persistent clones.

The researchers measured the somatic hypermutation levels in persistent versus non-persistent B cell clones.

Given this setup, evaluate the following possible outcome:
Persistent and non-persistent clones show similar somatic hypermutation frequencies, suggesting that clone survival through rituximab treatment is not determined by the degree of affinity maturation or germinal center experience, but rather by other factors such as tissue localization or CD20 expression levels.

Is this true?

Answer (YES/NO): NO